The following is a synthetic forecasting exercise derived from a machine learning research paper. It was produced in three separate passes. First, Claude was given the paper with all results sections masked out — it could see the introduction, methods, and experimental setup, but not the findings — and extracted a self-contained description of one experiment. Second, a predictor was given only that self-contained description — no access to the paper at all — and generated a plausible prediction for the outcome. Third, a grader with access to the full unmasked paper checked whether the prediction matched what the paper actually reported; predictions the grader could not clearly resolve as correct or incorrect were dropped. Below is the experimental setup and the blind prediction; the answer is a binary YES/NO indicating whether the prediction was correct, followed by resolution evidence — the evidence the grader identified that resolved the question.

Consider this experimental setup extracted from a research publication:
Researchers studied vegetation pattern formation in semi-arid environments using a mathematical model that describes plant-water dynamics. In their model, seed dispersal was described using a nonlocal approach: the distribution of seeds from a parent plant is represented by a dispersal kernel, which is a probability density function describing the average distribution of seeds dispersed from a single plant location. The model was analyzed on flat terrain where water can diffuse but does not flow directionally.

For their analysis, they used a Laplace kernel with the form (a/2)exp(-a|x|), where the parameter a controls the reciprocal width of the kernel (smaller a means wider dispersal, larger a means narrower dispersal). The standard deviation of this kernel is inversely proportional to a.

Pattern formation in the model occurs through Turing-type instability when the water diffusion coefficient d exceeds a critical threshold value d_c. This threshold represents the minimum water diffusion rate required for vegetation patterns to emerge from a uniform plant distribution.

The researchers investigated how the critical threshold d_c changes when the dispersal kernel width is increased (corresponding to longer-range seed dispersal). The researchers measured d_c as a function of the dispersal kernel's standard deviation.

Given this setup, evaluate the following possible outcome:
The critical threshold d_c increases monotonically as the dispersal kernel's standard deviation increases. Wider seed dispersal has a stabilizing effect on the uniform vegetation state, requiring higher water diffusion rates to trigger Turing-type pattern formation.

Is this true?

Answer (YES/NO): YES